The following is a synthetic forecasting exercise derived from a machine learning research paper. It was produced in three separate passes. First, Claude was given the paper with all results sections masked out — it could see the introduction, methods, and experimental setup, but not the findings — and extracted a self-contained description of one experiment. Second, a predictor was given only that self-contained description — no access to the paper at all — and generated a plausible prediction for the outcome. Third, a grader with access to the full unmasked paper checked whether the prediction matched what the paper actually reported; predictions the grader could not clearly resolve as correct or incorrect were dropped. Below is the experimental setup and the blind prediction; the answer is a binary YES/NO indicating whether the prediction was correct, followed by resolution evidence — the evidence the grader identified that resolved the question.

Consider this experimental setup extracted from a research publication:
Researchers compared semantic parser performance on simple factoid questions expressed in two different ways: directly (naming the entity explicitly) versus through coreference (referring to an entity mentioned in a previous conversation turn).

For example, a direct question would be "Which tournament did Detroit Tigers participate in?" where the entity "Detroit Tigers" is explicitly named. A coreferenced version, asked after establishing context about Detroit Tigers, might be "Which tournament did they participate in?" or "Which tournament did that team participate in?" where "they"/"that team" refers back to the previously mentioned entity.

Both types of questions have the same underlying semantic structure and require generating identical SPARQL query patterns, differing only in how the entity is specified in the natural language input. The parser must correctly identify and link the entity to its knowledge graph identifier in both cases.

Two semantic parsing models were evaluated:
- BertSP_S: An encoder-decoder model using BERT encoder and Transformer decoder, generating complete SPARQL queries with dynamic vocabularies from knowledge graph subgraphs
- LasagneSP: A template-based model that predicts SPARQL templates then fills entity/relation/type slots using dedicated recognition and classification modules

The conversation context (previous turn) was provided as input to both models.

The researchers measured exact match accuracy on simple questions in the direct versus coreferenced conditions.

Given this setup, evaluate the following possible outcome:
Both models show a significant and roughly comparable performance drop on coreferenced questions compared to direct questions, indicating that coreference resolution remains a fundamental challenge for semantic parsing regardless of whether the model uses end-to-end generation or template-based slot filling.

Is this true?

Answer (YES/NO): NO